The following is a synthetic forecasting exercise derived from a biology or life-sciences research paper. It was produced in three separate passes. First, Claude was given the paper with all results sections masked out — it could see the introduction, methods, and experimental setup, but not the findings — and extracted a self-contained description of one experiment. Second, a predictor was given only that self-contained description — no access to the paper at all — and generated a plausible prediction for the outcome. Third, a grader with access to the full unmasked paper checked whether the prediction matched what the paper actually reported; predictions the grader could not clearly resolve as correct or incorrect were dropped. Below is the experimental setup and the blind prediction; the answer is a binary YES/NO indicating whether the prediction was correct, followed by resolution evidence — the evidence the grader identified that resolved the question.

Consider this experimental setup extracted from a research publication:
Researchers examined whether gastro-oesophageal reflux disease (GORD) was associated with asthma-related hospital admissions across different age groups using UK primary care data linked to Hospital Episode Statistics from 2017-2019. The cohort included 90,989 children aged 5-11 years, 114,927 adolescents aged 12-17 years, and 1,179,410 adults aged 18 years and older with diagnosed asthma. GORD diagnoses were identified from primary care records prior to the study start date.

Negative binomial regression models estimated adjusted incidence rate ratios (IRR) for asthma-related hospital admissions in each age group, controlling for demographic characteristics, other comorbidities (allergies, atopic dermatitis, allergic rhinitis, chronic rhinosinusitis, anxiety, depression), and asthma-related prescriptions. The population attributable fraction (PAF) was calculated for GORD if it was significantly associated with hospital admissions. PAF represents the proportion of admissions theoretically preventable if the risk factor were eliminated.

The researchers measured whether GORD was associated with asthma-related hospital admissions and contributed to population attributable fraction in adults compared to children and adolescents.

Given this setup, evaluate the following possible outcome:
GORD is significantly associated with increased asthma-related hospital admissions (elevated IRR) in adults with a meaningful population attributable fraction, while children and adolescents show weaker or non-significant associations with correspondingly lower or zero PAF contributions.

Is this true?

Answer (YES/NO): YES